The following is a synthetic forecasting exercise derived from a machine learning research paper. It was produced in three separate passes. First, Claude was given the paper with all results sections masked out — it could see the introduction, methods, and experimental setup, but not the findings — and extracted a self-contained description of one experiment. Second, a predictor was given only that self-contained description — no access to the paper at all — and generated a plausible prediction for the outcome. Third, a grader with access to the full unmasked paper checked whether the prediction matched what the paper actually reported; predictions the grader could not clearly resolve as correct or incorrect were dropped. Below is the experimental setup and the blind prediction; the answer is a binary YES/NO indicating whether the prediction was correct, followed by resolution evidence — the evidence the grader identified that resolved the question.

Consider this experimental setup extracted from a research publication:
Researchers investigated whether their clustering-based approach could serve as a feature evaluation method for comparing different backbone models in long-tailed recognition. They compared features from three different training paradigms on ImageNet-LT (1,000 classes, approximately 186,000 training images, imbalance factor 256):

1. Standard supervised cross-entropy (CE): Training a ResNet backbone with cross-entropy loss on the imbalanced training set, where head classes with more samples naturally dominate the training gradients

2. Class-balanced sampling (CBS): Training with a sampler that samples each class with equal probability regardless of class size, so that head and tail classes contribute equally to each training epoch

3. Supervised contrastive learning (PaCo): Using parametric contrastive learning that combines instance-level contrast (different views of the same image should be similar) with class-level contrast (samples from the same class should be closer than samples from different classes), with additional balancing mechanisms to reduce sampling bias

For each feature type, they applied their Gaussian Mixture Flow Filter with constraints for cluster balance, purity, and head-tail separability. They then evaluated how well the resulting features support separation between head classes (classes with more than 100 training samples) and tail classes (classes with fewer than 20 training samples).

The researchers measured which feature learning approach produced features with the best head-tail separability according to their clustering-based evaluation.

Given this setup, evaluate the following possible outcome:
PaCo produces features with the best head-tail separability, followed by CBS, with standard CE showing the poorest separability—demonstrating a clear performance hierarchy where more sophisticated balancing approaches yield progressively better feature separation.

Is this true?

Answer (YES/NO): YES